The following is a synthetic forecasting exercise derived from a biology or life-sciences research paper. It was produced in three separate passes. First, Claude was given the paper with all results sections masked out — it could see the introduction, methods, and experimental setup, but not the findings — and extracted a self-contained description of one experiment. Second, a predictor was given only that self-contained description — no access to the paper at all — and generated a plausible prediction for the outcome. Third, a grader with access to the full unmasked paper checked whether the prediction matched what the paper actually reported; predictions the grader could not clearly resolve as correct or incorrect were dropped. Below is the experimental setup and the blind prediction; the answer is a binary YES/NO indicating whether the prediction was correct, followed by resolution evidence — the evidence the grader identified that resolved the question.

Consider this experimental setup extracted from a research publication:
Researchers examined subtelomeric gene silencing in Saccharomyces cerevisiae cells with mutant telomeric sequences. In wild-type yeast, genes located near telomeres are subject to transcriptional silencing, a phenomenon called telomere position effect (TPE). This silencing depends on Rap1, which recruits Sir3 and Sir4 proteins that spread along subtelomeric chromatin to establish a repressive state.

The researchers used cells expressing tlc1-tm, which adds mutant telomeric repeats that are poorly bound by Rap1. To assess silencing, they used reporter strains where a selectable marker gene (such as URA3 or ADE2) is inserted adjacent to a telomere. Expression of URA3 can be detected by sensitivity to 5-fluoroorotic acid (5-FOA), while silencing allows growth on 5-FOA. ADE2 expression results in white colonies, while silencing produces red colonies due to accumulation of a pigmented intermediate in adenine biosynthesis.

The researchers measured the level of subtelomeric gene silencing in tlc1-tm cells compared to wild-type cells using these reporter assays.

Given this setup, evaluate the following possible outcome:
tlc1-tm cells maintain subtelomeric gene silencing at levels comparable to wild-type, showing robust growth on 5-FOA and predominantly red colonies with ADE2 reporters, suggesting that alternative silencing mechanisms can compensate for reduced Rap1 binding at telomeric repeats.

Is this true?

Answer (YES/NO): YES